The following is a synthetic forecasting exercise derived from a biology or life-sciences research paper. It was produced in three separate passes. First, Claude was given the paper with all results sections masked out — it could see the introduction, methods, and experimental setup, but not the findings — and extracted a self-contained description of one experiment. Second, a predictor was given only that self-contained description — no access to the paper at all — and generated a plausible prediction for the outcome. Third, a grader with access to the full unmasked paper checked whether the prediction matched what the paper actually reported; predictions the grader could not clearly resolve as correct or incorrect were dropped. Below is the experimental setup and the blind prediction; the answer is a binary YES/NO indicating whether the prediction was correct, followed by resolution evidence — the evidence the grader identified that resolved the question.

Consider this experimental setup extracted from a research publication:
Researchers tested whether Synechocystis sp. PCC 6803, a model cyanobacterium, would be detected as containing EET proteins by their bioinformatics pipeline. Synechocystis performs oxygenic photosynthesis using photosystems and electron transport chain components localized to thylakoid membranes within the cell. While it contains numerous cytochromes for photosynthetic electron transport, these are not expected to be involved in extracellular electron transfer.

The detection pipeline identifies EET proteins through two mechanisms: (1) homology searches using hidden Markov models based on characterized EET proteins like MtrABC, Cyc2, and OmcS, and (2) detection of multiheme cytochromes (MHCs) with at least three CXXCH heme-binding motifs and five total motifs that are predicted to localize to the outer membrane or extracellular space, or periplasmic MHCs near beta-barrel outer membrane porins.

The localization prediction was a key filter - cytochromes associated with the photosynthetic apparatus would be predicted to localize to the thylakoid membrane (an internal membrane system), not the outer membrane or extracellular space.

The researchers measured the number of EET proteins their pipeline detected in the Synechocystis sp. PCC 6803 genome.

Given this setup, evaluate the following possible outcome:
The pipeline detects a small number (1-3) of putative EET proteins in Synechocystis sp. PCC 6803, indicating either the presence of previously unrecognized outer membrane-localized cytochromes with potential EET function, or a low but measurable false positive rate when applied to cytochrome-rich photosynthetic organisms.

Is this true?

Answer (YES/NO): NO